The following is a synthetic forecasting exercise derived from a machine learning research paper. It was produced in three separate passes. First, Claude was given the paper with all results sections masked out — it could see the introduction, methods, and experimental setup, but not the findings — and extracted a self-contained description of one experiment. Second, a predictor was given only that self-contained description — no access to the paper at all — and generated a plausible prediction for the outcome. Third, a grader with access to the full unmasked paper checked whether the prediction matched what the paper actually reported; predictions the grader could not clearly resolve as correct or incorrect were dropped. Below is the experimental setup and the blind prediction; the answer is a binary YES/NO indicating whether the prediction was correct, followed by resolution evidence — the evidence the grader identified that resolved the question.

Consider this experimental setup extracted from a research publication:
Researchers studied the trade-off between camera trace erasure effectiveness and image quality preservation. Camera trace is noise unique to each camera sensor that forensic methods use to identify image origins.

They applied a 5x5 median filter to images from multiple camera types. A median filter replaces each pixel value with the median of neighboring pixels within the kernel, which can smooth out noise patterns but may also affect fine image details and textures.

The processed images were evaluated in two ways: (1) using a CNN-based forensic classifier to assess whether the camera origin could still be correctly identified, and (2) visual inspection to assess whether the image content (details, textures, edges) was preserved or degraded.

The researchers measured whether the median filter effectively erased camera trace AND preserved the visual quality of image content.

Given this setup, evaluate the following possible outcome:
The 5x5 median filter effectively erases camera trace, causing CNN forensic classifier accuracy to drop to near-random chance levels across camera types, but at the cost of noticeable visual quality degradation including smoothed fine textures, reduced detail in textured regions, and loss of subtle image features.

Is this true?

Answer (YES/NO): NO